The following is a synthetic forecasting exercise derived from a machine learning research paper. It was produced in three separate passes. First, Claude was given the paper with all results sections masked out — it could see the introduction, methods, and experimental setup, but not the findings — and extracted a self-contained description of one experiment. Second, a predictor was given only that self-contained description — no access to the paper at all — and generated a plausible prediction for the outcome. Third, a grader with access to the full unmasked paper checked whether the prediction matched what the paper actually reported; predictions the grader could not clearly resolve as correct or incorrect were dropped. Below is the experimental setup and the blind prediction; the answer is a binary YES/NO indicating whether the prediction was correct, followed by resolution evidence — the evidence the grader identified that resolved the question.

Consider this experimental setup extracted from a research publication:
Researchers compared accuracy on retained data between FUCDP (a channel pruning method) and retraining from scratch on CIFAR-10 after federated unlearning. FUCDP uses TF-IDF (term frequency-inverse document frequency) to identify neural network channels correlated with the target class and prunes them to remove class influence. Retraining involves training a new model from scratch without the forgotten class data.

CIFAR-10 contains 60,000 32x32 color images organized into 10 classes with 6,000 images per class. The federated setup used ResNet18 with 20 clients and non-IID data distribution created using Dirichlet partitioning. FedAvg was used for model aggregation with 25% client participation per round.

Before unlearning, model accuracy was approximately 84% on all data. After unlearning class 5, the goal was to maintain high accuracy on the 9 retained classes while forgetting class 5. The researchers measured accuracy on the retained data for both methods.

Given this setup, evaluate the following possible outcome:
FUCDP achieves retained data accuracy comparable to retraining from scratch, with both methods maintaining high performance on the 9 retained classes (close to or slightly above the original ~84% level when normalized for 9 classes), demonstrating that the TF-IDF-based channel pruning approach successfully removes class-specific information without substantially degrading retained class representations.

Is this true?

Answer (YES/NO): NO